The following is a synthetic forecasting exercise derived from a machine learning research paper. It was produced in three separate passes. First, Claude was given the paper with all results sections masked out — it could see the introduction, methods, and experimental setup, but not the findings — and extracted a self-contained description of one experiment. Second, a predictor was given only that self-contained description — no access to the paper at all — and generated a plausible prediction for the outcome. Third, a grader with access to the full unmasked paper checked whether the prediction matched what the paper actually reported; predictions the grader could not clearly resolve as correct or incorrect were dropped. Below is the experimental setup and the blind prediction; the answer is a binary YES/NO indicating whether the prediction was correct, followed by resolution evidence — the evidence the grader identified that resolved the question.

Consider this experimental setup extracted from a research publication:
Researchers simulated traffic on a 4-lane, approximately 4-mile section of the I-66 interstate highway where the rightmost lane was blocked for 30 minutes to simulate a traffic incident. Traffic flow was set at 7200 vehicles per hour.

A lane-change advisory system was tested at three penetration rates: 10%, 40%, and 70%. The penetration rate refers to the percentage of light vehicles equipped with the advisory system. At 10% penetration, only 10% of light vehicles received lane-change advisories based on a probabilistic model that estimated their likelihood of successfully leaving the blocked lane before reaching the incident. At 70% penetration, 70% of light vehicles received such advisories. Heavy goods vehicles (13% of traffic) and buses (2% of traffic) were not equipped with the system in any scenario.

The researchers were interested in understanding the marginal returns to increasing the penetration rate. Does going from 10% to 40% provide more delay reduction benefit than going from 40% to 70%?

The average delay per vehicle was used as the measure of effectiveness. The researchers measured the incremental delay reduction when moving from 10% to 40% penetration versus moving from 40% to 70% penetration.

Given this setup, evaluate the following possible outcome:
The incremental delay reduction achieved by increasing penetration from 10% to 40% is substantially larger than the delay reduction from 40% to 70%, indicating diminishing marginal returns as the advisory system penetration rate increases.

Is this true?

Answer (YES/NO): NO